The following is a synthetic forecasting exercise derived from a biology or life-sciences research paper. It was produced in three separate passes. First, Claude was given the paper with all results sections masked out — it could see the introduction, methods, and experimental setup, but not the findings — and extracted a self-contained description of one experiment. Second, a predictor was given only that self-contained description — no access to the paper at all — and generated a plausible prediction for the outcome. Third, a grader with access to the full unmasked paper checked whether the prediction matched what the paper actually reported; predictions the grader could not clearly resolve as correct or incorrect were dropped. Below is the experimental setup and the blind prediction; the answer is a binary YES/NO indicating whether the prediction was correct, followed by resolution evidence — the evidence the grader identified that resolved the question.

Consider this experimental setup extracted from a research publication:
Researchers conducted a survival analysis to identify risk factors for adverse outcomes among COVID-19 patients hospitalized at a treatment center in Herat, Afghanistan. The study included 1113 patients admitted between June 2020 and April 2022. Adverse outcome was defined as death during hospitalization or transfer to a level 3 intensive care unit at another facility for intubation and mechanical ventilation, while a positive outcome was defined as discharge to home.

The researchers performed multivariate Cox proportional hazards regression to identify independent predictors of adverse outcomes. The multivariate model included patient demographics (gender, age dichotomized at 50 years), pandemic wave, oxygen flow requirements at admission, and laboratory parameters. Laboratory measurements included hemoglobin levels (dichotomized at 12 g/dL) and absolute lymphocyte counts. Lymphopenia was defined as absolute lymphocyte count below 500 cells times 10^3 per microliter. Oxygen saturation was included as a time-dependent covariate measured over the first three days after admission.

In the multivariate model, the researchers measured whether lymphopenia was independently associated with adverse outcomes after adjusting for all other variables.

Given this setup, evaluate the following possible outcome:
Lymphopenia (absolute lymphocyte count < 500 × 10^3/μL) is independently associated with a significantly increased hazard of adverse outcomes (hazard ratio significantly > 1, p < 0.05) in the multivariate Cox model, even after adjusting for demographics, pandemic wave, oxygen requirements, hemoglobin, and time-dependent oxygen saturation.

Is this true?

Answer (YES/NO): NO